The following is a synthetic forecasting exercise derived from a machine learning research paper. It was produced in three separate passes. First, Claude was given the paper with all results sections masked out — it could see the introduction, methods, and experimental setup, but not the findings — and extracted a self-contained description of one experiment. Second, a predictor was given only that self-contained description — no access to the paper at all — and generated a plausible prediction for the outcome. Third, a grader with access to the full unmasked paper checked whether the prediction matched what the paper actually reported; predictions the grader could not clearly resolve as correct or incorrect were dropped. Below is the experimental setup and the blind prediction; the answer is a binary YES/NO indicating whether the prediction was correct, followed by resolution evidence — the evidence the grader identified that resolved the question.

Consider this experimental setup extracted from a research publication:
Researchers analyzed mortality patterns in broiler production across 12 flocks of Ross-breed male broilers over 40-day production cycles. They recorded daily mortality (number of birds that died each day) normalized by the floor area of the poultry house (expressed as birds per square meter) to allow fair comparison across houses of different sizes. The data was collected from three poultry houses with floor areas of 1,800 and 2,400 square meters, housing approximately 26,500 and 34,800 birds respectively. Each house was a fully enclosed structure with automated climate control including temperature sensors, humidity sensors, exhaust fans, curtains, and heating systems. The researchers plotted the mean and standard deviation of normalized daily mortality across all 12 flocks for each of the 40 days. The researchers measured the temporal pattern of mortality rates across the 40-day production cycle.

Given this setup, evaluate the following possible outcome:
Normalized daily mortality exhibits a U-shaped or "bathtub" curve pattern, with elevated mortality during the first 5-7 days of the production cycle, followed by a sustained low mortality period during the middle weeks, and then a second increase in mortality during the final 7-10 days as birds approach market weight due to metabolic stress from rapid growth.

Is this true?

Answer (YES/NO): NO